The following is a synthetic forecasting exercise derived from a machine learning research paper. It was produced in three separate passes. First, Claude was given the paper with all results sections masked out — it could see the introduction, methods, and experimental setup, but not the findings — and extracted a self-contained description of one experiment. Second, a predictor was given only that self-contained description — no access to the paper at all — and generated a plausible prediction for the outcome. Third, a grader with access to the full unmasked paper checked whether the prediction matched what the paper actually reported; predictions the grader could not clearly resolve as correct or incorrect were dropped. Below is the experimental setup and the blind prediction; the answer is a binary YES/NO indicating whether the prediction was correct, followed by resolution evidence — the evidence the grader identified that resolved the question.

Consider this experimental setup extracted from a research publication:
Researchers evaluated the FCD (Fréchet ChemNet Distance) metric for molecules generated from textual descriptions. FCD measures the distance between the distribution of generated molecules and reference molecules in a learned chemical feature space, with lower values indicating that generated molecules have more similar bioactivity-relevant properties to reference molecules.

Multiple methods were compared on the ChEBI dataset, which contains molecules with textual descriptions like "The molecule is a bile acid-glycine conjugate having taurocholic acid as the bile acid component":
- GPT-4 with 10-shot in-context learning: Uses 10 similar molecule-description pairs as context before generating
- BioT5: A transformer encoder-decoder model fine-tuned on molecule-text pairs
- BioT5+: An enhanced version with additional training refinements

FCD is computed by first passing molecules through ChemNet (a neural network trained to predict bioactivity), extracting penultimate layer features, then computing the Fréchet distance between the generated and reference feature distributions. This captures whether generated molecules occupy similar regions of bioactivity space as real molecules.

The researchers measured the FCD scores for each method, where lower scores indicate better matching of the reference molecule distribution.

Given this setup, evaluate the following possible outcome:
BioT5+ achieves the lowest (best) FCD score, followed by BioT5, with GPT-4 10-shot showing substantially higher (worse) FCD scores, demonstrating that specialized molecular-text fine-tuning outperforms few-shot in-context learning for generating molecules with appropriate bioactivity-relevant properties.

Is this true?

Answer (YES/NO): NO